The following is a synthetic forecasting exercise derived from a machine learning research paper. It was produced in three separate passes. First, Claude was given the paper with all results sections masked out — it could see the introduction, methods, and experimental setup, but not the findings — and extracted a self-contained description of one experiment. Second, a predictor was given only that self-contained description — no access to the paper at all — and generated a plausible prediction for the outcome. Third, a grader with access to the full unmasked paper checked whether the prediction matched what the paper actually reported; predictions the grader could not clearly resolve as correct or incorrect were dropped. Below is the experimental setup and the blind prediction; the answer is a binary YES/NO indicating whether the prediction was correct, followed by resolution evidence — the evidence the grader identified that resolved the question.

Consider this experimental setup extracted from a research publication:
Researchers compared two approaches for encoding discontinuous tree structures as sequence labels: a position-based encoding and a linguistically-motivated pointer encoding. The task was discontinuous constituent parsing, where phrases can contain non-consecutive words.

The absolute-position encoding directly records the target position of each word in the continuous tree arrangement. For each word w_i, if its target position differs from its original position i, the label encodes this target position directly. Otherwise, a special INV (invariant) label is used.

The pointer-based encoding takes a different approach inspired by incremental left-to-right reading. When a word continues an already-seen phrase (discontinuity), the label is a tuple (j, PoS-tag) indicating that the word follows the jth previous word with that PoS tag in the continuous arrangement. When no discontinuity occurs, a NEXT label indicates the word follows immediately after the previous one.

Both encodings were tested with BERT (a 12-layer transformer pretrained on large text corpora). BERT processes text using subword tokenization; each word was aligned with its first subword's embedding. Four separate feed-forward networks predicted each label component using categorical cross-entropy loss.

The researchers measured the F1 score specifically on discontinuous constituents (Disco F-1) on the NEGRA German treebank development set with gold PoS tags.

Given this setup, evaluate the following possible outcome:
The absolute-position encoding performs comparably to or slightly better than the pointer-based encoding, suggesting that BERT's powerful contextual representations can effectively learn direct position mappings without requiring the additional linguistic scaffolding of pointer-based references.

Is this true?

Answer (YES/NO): NO